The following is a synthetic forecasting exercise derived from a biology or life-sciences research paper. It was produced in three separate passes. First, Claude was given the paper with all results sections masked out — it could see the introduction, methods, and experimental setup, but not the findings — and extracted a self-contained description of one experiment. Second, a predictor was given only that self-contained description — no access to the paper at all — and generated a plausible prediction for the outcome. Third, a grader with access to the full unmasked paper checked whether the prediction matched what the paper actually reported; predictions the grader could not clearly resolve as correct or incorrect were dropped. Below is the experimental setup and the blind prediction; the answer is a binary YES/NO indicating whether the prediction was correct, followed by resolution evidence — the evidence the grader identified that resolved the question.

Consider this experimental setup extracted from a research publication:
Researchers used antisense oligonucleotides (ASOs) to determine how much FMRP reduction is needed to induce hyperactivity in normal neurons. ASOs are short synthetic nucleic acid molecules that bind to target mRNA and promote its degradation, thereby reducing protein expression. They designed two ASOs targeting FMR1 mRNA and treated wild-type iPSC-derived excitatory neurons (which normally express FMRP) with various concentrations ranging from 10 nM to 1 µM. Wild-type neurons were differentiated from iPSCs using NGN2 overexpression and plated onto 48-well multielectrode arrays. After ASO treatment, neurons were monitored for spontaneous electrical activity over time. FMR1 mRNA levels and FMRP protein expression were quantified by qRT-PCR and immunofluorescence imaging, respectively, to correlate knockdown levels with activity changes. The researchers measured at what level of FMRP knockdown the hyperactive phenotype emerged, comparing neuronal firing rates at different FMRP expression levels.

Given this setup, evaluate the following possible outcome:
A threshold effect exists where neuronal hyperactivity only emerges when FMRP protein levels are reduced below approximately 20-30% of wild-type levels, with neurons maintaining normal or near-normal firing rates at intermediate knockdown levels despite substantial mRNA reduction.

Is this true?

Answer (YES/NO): NO